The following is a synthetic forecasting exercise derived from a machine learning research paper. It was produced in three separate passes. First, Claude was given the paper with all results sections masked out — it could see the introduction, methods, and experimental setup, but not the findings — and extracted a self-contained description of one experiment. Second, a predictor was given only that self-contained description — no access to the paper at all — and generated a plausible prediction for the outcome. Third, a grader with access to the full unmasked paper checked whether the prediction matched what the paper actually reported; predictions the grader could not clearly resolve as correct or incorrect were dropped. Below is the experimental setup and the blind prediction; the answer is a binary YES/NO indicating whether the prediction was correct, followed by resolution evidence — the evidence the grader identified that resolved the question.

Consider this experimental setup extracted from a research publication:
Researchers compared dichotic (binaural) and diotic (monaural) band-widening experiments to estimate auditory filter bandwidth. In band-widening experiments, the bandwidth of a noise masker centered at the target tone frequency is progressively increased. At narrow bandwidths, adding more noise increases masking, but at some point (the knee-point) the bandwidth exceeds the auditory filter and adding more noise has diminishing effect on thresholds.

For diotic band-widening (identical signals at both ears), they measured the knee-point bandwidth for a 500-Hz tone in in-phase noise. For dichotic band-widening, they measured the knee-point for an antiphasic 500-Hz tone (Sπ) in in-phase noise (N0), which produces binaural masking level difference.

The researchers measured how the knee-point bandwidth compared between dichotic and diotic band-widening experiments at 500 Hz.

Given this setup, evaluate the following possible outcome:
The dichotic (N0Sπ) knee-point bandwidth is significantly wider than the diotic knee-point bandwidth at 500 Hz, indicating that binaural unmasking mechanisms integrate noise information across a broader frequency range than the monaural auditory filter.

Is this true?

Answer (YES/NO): NO